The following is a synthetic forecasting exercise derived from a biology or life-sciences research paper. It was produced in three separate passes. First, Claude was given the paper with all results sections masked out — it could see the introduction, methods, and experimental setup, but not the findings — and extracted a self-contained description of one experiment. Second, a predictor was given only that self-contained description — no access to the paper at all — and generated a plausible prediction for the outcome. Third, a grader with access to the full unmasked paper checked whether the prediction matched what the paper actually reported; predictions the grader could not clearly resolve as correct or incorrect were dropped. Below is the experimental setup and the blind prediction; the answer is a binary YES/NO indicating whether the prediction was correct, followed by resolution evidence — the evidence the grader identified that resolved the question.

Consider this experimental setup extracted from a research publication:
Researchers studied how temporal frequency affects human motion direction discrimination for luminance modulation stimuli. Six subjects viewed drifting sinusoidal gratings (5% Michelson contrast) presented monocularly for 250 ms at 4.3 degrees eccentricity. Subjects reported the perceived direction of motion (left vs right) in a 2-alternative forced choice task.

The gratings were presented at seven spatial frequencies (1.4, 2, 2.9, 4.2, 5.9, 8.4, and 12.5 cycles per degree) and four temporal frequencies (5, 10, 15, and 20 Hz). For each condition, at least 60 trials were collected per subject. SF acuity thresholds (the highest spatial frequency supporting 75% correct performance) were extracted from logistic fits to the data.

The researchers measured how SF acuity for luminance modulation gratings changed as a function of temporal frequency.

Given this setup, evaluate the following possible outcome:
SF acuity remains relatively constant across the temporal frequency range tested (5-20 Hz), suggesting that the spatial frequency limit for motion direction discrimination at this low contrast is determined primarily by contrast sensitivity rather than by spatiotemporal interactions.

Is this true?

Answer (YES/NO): NO